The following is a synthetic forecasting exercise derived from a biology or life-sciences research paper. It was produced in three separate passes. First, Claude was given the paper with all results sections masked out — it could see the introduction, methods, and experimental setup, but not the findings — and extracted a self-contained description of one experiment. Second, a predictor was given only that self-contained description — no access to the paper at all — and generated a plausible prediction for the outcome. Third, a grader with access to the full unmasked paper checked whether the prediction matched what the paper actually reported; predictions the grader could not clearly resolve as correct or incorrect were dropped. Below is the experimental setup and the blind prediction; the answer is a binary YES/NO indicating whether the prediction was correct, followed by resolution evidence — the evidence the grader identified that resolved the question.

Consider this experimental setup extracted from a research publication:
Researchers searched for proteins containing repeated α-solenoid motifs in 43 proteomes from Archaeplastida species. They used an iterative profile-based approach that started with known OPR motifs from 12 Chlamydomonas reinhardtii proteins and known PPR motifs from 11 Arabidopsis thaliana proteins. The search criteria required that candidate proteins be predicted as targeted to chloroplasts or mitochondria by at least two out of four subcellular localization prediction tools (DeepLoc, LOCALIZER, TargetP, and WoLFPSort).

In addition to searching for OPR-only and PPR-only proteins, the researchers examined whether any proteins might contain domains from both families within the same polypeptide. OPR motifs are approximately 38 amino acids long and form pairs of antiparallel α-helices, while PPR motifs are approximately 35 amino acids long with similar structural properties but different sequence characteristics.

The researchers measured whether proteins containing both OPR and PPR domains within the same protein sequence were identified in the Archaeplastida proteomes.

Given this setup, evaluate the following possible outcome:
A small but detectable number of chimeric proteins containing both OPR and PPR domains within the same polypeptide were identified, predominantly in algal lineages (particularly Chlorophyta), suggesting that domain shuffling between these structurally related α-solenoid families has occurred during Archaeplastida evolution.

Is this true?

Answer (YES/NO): YES